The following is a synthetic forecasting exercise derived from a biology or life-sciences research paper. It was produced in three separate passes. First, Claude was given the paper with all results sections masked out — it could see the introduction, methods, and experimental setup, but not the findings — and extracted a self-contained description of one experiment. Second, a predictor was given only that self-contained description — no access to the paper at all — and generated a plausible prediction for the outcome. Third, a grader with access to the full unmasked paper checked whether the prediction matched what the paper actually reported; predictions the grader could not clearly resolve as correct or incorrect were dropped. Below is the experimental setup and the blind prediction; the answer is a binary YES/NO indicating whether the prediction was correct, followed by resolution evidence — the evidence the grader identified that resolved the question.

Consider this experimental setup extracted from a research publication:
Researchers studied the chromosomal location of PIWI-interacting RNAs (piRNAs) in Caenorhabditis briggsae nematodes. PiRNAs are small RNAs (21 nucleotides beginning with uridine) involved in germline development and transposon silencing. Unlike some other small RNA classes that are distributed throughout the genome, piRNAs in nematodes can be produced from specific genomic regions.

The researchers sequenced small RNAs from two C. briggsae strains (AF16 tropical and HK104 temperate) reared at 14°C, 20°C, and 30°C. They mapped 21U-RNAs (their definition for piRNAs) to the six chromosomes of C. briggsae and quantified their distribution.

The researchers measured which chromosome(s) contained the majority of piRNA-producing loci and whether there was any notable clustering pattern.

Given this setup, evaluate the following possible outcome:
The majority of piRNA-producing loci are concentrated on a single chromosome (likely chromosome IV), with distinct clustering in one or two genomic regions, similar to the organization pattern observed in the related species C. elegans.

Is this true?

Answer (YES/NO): NO